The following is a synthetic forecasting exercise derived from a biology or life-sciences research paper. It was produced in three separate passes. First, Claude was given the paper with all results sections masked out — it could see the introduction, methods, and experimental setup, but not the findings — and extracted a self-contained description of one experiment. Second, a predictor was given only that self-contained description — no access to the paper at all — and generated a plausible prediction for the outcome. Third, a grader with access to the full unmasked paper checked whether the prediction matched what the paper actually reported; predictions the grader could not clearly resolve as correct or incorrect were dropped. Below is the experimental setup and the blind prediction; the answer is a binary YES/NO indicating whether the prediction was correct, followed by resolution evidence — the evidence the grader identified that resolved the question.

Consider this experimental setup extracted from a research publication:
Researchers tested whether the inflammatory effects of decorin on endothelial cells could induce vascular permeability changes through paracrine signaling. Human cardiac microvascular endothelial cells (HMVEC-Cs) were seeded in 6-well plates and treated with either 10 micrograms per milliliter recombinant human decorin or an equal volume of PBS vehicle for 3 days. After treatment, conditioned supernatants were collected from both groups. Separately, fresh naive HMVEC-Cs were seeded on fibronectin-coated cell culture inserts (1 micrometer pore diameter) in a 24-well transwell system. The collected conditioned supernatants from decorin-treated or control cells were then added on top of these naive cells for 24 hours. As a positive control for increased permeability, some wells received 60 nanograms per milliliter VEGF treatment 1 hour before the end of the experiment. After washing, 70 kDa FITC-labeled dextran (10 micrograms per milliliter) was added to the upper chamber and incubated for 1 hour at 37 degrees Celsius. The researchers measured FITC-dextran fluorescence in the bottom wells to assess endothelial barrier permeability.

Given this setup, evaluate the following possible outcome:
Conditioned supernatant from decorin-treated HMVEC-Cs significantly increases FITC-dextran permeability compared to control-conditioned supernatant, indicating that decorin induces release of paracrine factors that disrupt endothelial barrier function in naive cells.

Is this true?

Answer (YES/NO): YES